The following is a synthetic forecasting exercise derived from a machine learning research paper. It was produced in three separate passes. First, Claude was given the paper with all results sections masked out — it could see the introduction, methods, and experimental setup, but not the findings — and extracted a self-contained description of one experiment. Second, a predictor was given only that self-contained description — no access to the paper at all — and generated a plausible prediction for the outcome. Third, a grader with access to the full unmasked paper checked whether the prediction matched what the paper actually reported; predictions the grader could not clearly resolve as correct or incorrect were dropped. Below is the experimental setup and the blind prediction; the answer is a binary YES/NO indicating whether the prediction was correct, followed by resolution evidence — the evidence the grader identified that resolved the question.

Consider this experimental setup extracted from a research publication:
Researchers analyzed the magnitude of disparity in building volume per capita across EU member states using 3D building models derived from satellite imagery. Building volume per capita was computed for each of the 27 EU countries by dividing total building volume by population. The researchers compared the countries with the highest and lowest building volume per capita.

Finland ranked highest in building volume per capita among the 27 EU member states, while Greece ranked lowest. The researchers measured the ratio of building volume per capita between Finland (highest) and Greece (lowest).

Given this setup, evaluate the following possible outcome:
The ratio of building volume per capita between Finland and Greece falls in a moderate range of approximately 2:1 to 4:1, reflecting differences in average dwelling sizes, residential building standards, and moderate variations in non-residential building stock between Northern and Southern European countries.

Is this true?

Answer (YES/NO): NO